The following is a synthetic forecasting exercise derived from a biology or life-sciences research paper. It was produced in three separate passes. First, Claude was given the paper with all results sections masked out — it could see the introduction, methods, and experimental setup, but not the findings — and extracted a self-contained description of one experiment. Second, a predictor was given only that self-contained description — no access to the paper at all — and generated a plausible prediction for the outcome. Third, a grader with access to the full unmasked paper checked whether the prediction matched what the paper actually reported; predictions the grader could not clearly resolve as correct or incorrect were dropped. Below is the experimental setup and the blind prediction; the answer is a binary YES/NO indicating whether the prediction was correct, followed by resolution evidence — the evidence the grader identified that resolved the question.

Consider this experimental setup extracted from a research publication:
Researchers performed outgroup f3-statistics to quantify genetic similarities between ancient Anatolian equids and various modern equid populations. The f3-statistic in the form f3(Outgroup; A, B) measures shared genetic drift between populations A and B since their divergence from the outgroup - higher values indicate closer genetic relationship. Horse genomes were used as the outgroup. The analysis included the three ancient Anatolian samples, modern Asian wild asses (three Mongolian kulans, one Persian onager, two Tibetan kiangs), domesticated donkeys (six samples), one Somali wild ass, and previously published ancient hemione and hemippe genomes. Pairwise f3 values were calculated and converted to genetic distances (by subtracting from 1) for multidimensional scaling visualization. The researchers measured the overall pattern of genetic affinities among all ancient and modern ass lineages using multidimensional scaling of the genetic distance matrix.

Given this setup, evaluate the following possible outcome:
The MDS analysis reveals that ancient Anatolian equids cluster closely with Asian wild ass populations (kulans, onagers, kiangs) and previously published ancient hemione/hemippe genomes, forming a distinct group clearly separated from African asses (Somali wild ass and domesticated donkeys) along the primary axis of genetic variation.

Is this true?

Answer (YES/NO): NO